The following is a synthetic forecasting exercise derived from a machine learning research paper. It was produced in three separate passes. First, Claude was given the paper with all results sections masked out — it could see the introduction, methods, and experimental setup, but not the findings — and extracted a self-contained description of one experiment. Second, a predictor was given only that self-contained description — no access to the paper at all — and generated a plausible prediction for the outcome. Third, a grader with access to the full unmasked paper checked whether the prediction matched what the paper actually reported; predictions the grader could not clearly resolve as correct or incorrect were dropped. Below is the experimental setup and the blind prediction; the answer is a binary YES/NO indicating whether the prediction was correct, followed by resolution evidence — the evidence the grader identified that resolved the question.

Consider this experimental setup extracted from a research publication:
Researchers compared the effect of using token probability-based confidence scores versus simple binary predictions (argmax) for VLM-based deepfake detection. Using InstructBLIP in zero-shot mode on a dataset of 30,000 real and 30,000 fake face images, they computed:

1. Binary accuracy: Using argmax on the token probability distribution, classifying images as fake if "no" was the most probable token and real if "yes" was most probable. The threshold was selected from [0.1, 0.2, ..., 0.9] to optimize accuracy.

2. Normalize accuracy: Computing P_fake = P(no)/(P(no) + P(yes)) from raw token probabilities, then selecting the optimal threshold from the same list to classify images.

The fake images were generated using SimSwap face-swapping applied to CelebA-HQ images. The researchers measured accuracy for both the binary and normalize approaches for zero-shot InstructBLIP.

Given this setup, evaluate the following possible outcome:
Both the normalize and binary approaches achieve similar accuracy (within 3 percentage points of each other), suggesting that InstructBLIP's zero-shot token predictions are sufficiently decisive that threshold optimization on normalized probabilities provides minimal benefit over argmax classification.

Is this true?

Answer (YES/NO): NO